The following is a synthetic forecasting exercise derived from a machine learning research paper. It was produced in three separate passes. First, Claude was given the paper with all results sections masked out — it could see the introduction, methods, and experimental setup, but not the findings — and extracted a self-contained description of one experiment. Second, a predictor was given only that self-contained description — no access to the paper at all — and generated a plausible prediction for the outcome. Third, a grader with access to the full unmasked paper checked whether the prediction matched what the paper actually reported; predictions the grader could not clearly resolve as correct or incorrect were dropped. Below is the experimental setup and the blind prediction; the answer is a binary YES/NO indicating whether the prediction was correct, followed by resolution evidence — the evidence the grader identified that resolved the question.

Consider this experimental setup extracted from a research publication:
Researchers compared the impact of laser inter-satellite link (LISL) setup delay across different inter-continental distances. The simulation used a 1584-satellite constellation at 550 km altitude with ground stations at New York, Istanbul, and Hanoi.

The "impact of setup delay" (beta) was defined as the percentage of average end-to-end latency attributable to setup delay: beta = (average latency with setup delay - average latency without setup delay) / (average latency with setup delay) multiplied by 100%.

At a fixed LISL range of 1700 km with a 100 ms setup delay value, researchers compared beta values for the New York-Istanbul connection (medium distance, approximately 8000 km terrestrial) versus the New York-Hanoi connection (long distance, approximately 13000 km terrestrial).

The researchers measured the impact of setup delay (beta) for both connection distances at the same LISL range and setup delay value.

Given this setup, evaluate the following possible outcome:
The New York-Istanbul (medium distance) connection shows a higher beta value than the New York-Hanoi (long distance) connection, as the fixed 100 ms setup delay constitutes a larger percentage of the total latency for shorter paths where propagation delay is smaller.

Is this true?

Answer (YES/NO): YES